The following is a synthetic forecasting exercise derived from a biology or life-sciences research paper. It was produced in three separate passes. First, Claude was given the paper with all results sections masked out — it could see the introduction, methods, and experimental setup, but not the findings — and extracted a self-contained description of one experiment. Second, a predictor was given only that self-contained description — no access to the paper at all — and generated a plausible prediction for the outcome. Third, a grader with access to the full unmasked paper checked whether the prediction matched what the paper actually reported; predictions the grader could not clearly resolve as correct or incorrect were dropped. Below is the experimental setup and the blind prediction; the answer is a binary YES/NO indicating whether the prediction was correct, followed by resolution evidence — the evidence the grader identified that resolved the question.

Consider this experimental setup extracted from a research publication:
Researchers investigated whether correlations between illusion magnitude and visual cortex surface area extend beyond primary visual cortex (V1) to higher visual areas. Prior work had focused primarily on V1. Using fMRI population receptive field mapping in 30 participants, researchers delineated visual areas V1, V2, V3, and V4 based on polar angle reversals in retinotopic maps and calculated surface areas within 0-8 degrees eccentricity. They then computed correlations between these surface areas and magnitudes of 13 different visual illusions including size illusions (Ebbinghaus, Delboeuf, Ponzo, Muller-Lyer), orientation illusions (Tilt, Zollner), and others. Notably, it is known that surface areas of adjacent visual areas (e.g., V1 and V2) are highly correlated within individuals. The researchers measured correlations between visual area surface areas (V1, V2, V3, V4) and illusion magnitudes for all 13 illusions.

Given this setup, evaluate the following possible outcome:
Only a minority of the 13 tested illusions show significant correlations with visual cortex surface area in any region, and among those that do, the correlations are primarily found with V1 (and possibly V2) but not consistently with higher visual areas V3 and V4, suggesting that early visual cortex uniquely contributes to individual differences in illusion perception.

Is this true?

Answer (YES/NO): NO